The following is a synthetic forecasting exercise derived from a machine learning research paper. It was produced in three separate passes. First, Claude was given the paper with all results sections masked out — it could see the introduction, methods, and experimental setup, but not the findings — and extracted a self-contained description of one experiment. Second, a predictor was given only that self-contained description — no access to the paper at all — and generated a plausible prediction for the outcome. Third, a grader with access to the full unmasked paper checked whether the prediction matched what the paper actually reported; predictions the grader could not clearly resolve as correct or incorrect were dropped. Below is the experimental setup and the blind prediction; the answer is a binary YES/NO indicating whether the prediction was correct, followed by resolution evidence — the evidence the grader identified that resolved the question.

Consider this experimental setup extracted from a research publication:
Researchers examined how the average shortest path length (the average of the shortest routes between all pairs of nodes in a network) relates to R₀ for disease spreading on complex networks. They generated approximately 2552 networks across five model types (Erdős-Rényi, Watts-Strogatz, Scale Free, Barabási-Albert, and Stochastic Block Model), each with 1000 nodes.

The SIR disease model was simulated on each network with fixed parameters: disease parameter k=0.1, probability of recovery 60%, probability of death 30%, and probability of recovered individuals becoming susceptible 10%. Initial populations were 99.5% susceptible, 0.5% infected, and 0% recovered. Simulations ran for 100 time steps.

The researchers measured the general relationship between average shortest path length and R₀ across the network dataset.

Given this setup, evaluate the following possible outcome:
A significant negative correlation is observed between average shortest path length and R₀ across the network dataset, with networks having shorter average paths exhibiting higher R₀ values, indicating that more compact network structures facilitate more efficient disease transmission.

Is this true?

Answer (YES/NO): YES